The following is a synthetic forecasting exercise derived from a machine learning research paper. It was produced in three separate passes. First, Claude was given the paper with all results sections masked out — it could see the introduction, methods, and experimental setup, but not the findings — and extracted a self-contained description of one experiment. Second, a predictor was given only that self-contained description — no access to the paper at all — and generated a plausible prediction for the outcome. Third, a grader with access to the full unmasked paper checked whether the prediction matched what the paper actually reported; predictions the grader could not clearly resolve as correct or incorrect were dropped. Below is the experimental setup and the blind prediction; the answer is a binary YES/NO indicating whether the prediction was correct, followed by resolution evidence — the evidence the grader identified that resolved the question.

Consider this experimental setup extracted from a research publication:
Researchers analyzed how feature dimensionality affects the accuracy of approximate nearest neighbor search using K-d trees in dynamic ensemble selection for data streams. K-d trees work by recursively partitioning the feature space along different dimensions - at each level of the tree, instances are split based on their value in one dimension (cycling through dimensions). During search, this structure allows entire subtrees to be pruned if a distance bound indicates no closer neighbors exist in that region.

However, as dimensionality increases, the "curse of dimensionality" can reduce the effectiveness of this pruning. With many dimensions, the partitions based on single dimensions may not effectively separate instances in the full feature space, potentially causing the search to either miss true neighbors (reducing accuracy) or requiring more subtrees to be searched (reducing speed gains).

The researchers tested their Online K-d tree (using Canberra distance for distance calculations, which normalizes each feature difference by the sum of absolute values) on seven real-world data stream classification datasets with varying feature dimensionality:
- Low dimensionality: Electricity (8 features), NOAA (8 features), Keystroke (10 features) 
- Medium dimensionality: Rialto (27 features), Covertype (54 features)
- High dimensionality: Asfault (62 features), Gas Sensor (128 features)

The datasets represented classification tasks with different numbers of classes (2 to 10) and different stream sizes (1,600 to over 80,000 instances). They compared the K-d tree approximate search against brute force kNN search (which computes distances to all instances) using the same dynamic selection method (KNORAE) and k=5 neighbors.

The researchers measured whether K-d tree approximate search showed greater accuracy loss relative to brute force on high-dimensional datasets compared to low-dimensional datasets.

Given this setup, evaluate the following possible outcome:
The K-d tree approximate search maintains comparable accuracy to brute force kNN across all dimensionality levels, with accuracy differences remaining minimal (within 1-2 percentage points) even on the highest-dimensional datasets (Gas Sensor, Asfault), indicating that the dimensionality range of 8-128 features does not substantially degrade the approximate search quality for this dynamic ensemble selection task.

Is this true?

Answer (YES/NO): YES